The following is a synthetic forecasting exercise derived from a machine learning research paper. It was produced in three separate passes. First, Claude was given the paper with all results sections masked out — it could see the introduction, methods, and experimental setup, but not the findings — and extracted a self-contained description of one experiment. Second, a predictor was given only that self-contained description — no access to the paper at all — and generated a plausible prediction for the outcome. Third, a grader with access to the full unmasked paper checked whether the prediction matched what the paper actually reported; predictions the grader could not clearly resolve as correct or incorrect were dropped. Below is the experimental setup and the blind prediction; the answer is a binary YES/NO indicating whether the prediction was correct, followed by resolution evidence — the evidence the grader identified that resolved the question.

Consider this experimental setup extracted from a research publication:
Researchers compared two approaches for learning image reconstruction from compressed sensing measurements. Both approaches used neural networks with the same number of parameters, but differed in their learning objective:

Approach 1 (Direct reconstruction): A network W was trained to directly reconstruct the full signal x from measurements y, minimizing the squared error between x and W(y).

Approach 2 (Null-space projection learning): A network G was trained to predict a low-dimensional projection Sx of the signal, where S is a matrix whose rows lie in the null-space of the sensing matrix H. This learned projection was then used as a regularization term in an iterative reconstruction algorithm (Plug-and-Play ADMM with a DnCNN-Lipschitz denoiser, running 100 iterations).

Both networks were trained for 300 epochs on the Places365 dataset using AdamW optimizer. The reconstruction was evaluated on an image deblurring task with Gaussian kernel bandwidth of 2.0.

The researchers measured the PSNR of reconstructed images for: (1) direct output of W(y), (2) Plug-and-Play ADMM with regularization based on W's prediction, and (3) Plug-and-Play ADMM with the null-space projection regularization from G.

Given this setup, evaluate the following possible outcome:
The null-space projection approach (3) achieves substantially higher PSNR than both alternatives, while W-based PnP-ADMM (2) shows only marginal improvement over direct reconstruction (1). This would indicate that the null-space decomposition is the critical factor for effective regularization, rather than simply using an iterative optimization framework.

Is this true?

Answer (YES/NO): YES